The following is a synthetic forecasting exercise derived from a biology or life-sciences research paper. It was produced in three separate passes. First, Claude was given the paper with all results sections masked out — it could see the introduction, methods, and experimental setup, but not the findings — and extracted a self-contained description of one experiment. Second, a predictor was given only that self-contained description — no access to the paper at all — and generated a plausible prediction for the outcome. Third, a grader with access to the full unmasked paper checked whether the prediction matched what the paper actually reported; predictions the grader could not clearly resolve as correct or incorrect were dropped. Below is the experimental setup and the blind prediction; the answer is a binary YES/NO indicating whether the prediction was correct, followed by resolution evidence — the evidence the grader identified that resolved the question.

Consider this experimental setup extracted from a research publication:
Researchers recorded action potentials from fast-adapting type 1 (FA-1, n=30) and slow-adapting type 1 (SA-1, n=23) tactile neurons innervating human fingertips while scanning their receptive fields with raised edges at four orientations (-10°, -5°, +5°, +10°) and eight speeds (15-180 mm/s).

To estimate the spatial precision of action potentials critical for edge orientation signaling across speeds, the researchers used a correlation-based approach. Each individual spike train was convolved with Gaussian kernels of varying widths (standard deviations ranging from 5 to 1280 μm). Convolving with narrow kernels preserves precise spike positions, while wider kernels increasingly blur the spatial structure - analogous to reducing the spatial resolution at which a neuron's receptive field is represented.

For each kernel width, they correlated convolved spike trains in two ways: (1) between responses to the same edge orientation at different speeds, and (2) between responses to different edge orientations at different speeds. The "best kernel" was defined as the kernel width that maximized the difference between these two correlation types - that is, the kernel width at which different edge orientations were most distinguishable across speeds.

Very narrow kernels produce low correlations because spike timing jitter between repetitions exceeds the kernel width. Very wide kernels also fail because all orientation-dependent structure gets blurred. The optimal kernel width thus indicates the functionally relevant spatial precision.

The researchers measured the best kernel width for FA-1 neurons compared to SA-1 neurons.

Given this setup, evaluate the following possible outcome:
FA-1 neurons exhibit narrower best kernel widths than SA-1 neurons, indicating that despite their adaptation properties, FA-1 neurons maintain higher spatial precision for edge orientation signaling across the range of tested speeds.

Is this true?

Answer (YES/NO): NO